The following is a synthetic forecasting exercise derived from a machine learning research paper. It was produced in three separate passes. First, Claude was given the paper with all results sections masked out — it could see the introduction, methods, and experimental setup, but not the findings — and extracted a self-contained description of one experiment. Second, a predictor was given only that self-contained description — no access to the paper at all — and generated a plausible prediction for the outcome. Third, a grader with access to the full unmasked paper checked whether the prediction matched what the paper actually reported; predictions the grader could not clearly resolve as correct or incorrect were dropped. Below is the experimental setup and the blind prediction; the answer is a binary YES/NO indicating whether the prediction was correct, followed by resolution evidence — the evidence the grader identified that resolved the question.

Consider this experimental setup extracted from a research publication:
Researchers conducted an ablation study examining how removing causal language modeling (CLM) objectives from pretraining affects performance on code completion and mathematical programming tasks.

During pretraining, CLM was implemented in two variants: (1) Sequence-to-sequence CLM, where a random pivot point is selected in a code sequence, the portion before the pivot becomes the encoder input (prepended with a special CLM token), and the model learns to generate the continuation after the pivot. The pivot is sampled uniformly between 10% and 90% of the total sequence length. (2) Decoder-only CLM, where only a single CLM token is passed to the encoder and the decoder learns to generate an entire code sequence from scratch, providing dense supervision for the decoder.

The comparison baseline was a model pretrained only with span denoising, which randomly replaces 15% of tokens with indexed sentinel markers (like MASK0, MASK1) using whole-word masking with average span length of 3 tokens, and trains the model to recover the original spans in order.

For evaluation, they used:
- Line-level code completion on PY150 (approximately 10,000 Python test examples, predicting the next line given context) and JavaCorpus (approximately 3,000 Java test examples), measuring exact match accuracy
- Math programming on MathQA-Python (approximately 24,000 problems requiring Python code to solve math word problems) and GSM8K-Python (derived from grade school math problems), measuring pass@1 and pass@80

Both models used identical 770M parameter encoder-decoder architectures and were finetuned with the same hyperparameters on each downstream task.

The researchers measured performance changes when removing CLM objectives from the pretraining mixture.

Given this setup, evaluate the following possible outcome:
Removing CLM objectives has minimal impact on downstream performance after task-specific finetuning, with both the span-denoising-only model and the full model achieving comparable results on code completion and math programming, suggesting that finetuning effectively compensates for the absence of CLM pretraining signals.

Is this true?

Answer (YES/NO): NO